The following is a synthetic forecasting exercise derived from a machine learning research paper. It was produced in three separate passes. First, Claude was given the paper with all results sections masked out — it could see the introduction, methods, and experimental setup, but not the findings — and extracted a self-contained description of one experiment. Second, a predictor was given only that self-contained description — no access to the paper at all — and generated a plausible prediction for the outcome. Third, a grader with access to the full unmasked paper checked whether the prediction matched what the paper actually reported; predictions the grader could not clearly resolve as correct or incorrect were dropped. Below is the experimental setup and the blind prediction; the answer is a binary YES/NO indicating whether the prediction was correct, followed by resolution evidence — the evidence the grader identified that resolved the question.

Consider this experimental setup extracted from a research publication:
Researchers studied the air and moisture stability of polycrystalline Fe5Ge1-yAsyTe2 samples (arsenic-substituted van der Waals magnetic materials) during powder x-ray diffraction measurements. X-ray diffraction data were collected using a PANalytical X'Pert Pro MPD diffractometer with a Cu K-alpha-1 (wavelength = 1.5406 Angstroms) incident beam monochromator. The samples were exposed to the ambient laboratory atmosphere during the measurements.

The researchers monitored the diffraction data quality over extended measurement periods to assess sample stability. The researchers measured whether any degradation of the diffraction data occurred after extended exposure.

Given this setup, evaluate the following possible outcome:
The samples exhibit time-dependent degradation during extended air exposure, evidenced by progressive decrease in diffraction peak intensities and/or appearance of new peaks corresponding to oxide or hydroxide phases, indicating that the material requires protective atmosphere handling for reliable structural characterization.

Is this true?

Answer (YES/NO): NO